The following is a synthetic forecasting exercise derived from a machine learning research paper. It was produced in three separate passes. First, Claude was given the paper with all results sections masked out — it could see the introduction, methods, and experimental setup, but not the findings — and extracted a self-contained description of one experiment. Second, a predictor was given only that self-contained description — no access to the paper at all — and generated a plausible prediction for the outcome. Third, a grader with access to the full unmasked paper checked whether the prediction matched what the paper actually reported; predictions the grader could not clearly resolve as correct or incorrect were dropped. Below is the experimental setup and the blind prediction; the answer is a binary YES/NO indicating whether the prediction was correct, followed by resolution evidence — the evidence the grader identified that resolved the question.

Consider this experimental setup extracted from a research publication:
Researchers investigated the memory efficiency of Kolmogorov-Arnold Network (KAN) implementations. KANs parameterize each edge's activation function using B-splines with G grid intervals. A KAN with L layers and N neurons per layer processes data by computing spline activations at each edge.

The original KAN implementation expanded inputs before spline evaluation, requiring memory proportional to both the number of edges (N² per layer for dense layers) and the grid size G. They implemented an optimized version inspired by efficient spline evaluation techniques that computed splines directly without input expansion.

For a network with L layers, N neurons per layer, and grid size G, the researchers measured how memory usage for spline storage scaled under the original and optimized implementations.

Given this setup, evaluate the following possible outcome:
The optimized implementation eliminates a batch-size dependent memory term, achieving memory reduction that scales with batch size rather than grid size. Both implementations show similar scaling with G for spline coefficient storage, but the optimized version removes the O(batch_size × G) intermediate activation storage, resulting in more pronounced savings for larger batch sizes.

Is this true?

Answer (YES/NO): NO